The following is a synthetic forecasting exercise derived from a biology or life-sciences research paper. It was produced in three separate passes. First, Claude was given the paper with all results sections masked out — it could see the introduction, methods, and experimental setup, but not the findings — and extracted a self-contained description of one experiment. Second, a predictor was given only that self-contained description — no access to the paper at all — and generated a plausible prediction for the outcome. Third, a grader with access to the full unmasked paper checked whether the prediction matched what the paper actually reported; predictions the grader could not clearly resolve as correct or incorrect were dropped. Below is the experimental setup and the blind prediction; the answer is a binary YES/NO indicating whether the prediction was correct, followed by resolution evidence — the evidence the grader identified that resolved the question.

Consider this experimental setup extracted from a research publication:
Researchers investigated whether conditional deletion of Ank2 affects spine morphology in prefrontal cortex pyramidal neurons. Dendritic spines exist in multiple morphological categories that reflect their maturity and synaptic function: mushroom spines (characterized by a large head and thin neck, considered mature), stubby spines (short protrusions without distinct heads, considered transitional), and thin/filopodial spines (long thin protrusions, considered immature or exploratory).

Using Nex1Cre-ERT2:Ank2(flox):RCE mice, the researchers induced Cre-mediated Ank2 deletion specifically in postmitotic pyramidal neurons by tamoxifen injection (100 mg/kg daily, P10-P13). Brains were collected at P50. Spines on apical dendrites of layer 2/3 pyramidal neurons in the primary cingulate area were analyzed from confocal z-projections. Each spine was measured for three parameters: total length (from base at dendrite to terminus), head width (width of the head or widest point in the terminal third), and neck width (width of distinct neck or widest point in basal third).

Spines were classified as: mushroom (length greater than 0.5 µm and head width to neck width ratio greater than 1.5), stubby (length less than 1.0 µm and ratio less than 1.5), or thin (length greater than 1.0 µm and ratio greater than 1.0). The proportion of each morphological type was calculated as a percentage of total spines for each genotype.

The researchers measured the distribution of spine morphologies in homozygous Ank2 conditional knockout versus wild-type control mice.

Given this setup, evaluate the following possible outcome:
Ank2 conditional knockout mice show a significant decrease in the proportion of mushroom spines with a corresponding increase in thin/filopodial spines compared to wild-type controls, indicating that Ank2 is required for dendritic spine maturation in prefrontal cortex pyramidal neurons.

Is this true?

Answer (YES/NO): NO